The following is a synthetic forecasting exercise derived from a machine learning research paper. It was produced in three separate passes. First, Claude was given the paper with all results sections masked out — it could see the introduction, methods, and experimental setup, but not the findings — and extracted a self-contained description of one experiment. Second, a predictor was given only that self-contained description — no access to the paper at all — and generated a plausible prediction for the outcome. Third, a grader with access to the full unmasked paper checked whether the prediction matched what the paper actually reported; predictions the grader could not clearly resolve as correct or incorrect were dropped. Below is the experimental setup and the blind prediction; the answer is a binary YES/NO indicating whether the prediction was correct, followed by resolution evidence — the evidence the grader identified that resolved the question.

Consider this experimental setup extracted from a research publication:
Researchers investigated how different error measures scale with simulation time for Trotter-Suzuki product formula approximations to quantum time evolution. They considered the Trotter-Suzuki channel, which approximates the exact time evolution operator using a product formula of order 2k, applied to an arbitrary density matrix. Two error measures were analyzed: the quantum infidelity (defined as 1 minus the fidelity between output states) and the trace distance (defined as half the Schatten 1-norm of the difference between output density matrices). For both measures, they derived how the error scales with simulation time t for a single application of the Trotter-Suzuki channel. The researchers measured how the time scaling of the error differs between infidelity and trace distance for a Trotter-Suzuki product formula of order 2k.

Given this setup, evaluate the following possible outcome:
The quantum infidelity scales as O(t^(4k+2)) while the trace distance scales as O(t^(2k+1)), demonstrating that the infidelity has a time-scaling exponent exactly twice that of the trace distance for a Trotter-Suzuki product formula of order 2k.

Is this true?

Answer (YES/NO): YES